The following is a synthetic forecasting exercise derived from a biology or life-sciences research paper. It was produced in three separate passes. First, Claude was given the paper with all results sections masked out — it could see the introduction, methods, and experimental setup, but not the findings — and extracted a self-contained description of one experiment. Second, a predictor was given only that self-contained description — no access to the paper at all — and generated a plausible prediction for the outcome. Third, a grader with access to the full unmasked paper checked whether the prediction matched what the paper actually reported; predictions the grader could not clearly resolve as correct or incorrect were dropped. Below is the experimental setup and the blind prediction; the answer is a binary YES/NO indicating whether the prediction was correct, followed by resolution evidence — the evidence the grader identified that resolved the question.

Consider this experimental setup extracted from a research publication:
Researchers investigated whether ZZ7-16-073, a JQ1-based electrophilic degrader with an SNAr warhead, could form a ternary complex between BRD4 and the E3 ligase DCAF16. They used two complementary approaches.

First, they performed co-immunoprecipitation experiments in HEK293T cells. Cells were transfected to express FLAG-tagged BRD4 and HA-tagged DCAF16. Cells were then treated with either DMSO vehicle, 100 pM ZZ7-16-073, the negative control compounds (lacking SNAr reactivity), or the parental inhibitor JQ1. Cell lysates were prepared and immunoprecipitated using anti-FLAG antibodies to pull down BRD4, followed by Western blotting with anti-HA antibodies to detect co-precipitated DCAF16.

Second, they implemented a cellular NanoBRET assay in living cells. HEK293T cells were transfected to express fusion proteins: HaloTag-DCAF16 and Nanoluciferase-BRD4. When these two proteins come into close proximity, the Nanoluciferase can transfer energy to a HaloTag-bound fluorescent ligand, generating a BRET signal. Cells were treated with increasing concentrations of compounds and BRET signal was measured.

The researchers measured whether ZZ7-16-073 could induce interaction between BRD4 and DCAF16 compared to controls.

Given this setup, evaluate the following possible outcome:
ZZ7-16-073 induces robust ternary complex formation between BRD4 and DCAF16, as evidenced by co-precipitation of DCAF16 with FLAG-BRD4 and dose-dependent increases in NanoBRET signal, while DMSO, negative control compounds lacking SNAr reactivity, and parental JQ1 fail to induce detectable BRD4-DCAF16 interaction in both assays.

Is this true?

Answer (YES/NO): YES